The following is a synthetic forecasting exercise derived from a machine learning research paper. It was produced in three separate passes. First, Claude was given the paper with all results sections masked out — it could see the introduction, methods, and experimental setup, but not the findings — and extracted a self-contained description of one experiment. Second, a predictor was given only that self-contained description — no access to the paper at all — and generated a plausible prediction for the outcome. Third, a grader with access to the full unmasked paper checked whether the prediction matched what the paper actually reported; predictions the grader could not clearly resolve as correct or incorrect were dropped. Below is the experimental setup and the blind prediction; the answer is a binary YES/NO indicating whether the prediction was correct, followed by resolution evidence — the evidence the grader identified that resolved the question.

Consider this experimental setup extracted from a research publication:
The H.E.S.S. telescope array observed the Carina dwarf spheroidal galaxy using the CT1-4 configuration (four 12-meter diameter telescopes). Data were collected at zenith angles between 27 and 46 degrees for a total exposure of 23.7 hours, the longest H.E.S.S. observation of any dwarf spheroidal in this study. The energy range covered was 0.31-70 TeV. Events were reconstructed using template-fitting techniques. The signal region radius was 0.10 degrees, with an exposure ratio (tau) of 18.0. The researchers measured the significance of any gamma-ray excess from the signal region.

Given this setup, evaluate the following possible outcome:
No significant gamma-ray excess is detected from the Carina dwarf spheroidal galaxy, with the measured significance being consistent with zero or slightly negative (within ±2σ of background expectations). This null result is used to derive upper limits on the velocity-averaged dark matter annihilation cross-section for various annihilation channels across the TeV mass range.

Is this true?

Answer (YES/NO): YES